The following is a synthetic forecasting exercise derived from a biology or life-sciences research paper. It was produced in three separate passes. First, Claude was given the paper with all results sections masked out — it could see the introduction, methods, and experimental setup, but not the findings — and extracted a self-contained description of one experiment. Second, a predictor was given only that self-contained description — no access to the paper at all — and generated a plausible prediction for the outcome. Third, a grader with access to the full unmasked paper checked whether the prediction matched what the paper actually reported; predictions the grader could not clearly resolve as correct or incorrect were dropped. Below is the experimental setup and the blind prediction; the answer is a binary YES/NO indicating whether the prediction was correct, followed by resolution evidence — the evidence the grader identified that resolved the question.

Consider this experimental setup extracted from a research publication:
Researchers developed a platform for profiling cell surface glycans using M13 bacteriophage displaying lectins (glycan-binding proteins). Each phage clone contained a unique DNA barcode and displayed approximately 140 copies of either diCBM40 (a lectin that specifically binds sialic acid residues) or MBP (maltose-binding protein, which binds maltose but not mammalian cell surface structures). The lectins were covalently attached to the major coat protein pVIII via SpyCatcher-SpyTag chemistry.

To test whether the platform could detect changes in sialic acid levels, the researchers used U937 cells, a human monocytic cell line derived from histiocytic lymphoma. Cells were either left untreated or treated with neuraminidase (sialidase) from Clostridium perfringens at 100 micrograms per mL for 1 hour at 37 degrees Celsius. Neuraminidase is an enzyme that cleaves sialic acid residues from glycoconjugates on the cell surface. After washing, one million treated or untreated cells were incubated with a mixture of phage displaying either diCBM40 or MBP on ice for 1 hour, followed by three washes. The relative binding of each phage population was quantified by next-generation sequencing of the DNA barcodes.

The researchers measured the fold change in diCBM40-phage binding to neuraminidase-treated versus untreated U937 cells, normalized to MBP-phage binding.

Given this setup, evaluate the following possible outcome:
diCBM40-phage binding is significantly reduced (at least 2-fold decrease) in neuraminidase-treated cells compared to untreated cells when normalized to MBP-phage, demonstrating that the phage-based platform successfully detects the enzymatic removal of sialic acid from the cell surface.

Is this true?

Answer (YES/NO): YES